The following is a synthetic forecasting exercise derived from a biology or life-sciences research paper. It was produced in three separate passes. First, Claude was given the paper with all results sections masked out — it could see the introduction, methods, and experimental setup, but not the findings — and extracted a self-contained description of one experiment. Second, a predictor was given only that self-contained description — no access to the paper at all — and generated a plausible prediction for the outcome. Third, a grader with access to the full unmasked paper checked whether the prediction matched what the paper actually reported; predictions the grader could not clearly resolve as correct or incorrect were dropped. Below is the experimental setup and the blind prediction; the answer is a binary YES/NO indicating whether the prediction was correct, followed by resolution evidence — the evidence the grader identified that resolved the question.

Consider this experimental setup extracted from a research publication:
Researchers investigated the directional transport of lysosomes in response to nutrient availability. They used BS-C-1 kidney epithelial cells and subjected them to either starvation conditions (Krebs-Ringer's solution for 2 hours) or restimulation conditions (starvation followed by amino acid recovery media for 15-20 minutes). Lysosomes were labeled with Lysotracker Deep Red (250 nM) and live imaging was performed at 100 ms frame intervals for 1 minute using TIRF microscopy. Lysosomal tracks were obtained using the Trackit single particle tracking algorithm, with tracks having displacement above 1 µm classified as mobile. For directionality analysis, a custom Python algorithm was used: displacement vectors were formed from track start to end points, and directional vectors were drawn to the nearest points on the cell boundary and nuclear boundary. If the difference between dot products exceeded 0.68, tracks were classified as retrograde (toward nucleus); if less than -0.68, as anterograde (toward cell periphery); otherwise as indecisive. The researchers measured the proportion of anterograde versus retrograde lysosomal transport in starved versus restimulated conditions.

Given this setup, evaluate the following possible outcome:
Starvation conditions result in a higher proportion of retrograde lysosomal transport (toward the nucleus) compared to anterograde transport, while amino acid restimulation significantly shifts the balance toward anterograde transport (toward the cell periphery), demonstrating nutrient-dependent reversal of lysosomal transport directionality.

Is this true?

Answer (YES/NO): NO